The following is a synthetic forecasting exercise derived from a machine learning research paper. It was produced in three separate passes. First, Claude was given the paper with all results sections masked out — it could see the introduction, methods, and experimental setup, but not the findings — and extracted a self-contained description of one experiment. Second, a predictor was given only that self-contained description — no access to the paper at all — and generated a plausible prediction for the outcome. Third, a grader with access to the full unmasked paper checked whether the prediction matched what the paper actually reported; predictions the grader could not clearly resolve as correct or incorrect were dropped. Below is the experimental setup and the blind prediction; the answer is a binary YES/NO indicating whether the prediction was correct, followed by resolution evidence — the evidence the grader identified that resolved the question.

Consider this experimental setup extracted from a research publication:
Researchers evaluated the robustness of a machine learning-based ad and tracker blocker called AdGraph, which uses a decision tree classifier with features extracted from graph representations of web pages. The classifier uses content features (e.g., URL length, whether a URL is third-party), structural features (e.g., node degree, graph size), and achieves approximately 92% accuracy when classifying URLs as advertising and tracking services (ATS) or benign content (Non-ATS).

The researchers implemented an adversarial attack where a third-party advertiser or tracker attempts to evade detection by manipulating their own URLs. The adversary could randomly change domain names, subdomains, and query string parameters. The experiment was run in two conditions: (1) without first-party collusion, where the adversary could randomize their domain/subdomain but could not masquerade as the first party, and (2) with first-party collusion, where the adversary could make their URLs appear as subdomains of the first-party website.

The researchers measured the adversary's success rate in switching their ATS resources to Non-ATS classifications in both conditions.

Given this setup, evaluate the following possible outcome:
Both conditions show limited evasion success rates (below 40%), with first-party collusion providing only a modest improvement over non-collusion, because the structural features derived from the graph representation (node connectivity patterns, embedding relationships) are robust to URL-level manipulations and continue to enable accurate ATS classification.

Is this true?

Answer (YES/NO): NO